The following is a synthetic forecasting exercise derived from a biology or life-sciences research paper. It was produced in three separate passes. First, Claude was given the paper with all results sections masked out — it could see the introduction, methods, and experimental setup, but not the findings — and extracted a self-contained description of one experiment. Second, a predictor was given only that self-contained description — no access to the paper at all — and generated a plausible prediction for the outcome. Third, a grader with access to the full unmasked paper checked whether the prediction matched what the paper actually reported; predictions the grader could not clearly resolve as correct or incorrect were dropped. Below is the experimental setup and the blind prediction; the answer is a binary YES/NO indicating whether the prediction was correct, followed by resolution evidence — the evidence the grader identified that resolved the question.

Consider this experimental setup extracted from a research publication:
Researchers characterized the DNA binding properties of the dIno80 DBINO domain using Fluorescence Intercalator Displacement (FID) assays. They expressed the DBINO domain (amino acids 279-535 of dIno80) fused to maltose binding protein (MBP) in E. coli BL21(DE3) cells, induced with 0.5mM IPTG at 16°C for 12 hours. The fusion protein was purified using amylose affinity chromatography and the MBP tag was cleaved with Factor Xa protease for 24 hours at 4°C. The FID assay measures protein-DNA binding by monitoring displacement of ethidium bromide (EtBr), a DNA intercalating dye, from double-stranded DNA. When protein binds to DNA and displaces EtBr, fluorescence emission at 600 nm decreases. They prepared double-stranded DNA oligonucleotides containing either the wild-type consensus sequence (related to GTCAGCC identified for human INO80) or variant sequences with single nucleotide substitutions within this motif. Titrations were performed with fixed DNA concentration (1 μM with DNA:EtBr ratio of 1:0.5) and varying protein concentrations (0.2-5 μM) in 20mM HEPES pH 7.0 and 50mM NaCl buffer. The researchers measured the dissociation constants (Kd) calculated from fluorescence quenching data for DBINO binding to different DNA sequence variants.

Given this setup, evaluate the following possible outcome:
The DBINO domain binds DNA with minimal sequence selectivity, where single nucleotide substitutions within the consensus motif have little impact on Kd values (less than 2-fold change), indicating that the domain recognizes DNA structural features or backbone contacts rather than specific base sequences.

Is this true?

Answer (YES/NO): NO